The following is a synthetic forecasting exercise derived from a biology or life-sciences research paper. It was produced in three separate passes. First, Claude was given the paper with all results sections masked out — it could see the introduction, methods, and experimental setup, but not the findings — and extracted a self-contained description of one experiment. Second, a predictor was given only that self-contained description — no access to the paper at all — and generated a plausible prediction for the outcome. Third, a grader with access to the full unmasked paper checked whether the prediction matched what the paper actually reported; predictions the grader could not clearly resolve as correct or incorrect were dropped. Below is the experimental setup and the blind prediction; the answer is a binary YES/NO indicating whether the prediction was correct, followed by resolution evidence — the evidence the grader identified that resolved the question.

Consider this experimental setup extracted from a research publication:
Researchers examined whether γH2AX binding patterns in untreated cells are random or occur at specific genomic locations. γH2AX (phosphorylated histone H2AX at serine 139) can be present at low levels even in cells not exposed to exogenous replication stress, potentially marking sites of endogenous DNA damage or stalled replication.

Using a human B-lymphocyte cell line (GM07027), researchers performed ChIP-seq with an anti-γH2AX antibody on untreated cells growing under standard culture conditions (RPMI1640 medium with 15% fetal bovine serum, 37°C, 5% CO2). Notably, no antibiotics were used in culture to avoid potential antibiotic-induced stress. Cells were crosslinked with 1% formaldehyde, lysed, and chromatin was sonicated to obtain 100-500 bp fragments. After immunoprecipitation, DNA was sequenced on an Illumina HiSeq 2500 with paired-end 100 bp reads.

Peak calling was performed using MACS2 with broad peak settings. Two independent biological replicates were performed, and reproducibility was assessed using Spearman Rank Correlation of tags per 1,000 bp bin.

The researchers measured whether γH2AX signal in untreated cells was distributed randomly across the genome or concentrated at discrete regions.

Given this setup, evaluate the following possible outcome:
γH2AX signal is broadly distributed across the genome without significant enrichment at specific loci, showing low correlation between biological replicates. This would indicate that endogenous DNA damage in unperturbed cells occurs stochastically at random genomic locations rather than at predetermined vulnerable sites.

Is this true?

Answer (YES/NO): NO